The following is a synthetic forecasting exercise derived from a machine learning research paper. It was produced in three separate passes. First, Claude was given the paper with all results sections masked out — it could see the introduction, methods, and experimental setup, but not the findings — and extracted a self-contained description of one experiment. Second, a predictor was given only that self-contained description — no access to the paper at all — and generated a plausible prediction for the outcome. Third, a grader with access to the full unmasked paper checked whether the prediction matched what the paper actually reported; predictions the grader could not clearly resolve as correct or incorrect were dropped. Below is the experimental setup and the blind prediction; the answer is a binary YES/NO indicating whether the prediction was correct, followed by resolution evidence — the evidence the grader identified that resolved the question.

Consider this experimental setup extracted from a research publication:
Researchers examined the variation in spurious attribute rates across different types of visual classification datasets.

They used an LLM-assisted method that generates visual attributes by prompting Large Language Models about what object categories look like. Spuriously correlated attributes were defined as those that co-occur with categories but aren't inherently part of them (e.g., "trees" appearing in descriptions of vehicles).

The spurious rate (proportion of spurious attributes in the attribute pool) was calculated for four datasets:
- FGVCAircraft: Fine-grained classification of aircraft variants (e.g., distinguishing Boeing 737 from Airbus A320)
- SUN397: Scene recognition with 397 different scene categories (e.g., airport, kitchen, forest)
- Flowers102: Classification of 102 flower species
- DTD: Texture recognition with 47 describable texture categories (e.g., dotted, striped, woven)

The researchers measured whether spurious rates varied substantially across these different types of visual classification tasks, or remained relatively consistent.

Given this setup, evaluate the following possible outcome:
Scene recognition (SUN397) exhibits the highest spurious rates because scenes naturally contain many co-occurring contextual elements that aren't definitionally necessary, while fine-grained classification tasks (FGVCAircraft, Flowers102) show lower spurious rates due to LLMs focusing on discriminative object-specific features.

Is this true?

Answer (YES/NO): NO